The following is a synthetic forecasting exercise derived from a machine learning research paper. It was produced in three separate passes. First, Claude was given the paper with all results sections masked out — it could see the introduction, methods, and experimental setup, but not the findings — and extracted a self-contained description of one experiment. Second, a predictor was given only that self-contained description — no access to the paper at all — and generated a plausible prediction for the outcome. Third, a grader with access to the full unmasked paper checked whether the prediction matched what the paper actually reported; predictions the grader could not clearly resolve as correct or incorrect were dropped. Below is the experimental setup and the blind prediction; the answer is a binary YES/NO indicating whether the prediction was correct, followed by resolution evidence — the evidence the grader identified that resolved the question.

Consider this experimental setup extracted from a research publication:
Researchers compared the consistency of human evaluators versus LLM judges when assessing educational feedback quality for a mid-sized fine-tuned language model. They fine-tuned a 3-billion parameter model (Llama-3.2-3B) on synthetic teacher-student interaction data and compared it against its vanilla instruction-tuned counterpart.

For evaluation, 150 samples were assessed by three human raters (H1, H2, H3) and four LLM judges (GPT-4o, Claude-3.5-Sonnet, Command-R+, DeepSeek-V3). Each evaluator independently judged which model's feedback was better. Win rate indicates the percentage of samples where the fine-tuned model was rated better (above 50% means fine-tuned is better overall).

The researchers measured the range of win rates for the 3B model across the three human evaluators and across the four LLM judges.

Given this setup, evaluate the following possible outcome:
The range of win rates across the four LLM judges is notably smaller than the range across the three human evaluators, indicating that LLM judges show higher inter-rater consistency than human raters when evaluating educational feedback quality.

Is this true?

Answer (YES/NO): NO